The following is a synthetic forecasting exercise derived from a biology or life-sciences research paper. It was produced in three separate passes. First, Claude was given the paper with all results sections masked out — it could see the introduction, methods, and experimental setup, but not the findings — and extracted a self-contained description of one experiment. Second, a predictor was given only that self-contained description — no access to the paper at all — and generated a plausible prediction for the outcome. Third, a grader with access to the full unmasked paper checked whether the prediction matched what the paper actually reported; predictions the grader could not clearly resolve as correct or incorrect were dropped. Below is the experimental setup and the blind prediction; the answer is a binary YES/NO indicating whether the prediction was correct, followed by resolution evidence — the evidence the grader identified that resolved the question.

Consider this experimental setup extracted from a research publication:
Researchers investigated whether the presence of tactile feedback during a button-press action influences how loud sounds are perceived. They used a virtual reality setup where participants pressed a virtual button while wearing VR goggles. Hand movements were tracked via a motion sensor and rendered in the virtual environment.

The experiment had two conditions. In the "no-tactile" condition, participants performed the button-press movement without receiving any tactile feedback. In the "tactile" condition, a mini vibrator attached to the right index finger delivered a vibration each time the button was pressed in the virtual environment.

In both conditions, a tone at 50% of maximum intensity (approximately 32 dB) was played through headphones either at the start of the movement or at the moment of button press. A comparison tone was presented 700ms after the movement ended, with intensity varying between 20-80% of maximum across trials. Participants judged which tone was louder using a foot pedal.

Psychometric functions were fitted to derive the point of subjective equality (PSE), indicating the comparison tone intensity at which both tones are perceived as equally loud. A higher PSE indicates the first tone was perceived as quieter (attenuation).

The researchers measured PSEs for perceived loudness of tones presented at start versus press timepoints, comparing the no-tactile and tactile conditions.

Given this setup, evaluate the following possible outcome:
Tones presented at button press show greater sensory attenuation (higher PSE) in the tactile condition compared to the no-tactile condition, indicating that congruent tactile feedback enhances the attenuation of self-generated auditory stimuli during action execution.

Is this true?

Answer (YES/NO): NO